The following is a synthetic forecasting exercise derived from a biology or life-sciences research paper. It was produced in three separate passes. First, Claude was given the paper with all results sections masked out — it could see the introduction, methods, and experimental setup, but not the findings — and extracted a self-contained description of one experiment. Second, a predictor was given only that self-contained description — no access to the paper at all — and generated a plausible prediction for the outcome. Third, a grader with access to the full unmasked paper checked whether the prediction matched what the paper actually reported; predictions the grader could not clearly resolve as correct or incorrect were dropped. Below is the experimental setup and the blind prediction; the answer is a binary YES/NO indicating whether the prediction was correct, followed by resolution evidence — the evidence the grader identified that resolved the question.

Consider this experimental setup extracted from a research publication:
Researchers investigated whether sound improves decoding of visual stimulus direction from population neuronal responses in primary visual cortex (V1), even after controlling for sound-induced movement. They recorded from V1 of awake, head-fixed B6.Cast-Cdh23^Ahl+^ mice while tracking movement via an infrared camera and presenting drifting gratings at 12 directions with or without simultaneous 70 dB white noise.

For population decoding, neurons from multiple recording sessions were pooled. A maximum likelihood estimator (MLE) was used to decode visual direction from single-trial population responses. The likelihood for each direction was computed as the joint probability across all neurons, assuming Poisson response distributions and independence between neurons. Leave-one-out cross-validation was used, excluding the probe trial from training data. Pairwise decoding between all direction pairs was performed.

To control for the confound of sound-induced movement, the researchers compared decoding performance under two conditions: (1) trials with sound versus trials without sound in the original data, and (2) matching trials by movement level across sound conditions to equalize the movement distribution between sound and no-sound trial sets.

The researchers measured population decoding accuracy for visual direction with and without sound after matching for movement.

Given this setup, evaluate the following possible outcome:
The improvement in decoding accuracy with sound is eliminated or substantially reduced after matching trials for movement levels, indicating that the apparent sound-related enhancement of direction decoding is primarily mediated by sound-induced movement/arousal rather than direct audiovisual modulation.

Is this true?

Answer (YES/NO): NO